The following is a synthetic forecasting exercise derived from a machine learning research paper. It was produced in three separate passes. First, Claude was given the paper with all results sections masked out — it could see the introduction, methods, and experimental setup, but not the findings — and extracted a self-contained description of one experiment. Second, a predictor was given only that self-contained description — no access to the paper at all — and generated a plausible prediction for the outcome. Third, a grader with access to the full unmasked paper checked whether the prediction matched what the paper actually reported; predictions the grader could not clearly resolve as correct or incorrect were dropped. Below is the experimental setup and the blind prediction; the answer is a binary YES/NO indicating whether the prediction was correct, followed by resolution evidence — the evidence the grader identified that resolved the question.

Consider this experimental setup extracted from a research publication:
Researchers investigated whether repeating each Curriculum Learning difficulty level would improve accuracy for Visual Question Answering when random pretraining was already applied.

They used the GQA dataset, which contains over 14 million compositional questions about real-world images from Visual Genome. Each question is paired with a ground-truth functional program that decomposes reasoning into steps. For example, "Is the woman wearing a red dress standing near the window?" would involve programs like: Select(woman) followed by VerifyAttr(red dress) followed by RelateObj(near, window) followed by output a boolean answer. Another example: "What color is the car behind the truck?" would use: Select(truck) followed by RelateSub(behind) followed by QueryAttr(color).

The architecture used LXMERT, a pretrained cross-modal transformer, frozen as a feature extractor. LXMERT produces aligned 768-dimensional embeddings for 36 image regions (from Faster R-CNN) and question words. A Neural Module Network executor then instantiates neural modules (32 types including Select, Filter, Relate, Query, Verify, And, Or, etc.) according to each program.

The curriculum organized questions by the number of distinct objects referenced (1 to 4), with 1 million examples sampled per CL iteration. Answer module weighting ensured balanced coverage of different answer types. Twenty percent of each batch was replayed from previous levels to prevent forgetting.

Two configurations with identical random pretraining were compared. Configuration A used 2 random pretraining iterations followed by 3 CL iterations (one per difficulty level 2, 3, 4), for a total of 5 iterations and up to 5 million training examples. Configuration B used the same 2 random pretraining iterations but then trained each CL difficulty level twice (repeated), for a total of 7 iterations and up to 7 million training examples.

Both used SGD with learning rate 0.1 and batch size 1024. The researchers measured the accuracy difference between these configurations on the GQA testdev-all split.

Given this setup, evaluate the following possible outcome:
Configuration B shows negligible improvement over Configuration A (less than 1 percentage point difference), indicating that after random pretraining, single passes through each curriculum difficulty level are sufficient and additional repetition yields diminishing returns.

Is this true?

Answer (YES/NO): NO